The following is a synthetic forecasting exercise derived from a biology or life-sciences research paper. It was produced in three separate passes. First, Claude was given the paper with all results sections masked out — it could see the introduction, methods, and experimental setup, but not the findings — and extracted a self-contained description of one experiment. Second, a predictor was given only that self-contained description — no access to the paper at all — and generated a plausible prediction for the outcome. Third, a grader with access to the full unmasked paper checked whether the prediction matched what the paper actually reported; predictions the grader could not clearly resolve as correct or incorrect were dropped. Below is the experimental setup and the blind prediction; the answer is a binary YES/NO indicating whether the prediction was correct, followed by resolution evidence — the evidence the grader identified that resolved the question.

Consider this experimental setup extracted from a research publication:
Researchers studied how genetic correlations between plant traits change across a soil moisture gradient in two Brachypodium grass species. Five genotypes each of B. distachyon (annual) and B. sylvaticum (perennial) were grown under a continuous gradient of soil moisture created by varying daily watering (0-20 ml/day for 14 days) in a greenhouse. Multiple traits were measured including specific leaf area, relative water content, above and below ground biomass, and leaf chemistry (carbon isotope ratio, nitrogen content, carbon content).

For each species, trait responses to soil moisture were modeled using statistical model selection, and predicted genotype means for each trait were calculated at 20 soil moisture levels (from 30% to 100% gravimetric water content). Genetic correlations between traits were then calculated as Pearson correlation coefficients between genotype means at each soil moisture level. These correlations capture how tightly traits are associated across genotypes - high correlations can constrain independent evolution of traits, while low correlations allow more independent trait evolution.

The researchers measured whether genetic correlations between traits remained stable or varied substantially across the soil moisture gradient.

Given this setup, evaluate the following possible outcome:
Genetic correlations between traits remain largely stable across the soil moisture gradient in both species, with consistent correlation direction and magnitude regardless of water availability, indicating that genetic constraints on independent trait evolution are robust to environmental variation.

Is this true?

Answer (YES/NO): NO